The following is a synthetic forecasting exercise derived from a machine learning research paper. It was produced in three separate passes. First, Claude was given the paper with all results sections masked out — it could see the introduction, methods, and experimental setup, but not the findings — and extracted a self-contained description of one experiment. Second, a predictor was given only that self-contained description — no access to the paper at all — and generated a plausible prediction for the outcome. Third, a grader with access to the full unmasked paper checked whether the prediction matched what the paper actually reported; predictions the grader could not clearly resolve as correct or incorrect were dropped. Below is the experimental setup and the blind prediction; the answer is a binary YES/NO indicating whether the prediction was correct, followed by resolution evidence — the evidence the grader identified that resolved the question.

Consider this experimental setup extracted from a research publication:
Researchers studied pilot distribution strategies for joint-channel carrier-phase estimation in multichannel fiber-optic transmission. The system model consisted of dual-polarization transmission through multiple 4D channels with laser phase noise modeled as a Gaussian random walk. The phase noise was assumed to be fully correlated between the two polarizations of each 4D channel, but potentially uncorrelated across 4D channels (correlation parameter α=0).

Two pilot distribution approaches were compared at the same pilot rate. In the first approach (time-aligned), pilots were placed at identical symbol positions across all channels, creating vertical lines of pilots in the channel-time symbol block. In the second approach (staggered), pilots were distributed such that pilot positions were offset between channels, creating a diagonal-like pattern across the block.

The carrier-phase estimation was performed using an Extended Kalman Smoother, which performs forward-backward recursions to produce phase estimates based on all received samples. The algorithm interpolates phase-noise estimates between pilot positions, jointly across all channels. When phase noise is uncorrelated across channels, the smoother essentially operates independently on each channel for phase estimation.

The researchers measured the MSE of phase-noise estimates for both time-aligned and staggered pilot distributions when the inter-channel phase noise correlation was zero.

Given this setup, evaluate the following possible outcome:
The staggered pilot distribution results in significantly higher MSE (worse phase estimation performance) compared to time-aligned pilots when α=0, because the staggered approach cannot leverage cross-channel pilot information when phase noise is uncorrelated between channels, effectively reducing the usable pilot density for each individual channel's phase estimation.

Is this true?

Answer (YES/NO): NO